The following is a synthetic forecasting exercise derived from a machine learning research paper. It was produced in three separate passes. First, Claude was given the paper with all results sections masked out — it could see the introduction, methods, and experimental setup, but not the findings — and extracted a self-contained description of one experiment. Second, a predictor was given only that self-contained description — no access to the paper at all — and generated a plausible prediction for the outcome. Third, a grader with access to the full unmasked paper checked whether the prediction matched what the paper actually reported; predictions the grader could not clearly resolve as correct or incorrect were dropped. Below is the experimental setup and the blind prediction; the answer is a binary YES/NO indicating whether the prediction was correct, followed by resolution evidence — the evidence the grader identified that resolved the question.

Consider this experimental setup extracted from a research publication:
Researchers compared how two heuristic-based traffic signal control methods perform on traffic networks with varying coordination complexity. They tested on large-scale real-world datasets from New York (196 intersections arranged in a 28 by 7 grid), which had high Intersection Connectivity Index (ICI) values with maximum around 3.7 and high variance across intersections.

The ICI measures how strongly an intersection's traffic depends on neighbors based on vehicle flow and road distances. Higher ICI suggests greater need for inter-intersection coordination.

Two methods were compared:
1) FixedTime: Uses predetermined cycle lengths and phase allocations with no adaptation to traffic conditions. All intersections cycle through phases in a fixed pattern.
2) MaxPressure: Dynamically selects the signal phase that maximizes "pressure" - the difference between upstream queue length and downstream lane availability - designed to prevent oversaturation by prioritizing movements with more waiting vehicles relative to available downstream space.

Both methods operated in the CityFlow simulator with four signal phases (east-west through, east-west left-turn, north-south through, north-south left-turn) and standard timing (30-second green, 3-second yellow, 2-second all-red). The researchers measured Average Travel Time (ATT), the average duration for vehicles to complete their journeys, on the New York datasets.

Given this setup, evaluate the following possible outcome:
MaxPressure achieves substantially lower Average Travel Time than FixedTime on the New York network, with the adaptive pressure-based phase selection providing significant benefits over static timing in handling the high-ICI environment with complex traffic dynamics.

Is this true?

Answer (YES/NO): YES